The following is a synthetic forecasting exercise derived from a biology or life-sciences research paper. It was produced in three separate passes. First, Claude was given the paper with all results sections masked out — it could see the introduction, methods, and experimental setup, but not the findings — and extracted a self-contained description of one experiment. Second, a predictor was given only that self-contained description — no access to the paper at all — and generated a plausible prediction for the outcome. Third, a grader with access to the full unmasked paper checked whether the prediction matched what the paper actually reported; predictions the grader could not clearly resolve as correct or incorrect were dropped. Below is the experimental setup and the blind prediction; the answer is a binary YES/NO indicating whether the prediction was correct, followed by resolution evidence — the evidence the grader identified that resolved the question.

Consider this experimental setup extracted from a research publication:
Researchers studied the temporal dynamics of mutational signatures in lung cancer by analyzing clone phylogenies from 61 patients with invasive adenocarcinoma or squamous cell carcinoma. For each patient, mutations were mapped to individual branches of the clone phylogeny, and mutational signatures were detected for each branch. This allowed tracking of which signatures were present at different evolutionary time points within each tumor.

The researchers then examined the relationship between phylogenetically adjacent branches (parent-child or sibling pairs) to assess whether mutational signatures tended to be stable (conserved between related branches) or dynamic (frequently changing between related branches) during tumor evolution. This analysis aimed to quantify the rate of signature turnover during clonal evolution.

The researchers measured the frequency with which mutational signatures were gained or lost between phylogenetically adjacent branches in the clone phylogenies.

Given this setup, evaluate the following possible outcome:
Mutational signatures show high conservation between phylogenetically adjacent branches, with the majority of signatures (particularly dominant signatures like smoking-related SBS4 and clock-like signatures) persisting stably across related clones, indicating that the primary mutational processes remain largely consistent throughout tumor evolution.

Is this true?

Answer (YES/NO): NO